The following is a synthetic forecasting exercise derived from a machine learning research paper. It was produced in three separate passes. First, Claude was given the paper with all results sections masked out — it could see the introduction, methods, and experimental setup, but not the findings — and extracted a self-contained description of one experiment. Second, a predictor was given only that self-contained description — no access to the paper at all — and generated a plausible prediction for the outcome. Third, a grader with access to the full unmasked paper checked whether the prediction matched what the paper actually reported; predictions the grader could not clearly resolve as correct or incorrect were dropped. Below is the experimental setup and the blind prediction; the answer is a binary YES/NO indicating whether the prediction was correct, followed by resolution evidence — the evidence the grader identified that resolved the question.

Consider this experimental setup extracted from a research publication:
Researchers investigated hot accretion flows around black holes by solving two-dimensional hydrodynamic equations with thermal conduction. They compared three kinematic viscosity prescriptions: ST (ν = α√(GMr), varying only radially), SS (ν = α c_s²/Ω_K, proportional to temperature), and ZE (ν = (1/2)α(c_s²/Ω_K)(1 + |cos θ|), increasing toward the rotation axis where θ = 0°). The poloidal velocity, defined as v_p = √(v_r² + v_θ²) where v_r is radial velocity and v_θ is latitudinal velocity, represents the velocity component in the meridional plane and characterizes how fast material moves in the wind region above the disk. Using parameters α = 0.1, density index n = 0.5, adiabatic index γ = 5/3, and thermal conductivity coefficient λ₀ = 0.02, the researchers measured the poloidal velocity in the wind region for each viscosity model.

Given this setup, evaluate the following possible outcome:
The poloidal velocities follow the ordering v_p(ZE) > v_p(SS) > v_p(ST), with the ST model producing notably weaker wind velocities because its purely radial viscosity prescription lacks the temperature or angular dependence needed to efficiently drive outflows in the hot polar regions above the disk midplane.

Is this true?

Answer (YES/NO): NO